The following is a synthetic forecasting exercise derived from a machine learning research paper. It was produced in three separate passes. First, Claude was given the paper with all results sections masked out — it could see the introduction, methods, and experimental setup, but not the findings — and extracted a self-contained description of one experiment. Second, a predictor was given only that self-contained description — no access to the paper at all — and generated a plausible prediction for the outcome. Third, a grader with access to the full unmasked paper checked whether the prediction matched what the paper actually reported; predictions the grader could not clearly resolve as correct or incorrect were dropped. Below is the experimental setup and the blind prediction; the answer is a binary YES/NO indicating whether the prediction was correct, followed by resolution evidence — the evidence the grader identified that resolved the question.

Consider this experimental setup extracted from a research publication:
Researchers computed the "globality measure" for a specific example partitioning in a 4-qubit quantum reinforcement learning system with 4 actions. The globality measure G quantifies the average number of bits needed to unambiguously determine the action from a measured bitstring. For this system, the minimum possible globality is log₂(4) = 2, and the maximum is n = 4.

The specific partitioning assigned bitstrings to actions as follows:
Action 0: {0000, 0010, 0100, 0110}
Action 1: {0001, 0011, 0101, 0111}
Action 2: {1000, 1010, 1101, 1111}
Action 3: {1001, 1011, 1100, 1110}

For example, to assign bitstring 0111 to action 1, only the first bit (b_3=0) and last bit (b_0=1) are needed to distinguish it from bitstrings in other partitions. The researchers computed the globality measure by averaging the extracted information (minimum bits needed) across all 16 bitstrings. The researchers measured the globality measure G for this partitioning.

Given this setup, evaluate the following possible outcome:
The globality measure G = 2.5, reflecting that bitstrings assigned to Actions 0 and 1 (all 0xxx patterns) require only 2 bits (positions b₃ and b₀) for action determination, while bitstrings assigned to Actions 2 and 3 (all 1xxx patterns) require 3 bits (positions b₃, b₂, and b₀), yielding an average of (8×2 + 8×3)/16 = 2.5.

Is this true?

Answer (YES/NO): YES